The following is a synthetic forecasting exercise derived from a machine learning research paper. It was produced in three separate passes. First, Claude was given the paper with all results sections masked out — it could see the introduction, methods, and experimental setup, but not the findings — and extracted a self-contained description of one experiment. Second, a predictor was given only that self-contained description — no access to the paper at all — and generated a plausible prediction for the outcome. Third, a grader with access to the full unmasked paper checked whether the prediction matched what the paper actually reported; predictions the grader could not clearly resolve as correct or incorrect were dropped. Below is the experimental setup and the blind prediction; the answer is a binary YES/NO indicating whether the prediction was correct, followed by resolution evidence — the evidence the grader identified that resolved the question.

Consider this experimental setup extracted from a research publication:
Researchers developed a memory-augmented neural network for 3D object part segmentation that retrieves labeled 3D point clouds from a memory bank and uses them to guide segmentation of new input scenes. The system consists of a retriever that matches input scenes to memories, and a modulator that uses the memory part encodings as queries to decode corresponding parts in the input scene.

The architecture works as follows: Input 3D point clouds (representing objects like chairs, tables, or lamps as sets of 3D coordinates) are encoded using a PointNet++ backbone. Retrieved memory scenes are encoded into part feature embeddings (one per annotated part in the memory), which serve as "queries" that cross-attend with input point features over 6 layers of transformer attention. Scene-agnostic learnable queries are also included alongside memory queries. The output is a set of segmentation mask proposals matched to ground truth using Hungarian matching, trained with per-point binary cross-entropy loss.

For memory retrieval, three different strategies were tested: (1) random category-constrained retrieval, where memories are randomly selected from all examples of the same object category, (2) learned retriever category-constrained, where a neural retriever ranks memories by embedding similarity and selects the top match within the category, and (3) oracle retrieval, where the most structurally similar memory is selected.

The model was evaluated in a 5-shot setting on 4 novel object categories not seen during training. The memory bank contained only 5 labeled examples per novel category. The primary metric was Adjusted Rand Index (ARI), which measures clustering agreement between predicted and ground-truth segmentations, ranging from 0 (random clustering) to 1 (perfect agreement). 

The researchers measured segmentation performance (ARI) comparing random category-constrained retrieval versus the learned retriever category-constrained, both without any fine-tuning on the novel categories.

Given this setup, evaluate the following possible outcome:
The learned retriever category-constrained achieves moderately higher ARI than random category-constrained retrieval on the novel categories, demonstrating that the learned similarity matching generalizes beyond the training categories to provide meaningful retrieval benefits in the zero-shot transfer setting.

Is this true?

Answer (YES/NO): YES